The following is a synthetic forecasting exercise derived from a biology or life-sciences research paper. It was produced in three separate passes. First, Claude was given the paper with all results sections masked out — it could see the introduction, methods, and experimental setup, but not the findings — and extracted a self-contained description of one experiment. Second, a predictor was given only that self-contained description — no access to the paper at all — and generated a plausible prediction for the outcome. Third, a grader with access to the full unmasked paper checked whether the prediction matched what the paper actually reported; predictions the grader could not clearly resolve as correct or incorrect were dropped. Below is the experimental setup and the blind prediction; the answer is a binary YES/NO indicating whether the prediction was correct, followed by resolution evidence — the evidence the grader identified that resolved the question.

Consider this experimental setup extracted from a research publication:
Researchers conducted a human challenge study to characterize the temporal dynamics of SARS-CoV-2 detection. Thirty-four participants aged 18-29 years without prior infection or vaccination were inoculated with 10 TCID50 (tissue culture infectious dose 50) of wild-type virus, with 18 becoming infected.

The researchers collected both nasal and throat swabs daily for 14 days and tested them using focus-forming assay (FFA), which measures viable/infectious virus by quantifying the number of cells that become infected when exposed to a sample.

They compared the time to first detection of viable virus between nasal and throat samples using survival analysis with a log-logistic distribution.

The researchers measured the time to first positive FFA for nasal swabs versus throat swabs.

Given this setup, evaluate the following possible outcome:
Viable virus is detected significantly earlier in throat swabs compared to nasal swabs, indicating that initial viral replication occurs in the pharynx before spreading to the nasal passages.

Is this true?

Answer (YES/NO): YES